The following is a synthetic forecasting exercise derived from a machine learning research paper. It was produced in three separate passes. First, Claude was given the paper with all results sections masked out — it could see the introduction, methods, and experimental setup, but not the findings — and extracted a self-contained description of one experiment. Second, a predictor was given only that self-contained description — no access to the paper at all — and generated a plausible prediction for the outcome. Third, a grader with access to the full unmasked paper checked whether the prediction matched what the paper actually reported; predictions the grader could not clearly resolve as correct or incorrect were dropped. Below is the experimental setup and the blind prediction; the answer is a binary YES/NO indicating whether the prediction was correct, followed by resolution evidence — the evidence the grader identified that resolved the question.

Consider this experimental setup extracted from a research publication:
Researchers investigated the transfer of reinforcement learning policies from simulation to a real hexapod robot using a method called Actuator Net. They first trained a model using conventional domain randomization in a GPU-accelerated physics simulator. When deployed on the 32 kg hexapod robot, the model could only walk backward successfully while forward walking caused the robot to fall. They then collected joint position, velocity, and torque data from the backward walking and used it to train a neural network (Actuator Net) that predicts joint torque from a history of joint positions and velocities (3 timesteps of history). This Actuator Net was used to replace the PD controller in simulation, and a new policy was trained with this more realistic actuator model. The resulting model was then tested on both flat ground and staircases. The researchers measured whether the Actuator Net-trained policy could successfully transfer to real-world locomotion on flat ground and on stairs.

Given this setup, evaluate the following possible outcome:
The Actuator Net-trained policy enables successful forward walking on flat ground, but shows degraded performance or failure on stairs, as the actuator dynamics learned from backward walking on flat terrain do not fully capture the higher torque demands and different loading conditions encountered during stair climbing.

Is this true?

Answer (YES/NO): YES